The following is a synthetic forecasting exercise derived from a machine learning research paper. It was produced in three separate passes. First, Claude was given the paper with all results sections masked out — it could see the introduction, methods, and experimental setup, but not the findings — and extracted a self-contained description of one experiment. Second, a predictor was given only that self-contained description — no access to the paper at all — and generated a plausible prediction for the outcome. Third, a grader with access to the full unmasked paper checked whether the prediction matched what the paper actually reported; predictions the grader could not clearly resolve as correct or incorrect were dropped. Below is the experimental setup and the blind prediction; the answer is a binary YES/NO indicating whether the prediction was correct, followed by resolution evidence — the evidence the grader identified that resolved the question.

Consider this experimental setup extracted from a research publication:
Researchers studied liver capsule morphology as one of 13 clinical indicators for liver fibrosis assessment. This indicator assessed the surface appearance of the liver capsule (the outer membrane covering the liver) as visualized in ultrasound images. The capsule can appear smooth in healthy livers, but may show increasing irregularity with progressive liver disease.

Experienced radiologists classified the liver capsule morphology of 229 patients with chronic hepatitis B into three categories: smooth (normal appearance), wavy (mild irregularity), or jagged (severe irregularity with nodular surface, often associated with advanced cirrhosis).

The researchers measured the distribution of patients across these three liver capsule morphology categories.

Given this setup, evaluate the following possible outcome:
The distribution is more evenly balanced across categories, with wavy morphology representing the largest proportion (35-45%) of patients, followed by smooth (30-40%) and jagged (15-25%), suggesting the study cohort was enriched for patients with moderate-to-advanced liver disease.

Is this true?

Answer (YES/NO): NO